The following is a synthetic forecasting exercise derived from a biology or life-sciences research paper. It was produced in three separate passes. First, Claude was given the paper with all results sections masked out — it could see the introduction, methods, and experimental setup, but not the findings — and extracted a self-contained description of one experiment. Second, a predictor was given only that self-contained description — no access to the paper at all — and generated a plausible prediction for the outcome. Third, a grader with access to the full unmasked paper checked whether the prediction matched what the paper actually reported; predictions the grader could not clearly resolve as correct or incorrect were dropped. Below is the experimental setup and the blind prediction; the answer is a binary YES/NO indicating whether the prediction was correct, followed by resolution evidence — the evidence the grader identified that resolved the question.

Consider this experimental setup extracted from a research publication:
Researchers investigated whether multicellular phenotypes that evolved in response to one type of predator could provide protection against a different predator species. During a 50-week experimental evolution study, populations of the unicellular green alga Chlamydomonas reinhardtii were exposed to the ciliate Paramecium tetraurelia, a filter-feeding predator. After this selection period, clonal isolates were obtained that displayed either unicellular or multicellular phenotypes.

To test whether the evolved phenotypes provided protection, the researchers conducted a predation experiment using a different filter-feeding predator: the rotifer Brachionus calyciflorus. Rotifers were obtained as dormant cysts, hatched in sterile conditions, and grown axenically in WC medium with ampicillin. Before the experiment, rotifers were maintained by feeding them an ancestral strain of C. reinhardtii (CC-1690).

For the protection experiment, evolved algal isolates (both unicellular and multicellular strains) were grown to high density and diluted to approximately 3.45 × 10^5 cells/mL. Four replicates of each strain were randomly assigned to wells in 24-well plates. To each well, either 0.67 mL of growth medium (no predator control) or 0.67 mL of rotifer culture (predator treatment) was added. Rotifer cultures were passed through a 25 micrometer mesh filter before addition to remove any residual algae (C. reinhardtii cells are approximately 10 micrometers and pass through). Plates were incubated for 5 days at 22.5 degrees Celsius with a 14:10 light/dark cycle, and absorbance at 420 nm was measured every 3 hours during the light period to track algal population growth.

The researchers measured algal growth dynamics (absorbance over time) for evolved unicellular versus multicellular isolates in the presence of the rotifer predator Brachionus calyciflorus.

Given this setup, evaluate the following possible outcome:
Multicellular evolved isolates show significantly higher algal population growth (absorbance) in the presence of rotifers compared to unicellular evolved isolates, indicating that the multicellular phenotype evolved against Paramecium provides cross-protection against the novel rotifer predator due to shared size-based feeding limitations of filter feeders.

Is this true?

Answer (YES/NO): YES